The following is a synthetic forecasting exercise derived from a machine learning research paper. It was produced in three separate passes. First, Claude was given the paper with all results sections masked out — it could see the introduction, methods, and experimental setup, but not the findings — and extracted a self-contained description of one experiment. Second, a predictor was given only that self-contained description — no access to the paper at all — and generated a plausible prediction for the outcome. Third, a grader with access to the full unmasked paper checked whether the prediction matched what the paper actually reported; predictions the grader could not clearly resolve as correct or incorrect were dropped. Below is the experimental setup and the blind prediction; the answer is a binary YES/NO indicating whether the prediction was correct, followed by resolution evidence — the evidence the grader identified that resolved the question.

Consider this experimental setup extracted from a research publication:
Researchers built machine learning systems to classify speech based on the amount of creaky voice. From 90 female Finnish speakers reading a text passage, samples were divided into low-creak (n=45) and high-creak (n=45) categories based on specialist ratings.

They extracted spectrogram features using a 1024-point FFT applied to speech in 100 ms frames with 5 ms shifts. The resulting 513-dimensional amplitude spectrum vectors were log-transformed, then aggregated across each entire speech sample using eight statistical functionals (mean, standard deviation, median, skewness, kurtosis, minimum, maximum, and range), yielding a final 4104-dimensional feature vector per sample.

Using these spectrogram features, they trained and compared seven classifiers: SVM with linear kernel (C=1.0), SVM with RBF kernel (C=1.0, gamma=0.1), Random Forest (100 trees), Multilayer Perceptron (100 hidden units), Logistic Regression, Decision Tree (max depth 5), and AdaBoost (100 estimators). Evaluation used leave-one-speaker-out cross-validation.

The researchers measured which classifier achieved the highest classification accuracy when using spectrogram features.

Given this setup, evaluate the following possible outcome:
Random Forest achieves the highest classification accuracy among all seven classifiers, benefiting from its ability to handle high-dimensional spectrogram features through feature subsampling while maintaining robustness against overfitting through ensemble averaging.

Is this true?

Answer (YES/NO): NO